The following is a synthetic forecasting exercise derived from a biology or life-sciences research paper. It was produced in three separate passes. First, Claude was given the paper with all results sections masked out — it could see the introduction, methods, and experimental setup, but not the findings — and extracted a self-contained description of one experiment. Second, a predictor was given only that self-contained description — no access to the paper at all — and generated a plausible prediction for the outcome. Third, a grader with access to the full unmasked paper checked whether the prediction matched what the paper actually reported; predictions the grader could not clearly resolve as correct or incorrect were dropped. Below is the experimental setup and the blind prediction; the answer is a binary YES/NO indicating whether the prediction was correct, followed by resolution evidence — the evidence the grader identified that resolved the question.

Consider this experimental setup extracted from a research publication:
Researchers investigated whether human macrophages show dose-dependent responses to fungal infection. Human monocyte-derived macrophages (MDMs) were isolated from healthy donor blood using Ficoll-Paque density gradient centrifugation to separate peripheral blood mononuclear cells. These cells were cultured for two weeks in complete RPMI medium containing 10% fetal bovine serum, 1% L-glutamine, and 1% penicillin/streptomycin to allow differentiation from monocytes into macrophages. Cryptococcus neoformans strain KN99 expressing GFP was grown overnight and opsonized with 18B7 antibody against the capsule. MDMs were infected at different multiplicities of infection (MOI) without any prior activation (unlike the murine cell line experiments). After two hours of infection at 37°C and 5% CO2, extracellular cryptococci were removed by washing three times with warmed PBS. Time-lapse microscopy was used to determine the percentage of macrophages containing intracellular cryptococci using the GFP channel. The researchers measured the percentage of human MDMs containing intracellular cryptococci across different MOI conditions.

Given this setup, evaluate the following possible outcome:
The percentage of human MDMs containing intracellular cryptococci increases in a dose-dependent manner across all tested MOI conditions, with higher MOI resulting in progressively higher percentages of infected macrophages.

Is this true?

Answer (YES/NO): NO